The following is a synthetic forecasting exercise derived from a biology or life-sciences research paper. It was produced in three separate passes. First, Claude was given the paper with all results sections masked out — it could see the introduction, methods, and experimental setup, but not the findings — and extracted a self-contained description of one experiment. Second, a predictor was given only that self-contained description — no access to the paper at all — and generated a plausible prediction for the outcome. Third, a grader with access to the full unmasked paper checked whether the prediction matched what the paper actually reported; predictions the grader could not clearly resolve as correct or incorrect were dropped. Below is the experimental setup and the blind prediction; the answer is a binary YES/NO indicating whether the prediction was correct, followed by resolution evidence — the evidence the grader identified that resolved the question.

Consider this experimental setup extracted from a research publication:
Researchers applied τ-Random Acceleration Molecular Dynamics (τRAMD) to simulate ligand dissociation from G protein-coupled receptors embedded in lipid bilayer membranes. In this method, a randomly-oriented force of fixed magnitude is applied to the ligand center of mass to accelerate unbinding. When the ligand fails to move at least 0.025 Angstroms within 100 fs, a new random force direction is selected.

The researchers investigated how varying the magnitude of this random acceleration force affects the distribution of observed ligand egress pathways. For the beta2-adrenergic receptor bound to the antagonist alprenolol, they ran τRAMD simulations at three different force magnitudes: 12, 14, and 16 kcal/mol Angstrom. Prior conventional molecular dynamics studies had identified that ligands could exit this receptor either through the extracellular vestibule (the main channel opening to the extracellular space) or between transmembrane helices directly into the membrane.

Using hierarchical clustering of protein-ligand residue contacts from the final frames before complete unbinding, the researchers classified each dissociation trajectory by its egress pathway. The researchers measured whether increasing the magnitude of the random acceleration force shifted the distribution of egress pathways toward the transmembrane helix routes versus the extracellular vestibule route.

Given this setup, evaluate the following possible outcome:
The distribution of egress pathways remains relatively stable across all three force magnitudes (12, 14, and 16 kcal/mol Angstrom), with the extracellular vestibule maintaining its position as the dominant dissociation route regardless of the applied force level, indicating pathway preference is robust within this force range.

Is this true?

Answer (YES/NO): NO